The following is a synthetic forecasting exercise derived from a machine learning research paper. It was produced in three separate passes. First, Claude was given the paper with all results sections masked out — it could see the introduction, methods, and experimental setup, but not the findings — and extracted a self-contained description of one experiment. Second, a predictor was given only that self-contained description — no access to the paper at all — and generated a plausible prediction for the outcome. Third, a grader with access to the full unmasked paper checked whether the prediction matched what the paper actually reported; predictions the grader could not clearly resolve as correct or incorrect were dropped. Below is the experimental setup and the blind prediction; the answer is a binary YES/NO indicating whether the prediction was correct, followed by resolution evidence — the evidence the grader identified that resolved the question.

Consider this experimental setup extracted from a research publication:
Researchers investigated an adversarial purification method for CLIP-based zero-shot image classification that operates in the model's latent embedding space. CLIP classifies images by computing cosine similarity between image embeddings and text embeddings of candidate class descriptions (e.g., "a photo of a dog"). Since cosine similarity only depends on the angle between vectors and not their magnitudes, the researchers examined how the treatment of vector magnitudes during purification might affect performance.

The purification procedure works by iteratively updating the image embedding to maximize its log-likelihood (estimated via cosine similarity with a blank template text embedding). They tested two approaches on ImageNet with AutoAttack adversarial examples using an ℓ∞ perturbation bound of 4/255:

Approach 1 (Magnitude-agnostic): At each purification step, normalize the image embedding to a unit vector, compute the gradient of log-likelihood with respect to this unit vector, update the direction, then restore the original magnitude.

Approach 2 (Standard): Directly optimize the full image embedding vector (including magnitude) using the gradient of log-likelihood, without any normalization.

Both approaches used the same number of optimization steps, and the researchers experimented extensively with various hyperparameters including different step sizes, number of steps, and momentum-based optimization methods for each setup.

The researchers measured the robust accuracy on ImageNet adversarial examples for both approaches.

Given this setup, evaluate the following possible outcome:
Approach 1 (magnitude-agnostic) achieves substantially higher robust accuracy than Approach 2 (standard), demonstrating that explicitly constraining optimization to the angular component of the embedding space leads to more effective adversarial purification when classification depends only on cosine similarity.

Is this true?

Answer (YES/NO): YES